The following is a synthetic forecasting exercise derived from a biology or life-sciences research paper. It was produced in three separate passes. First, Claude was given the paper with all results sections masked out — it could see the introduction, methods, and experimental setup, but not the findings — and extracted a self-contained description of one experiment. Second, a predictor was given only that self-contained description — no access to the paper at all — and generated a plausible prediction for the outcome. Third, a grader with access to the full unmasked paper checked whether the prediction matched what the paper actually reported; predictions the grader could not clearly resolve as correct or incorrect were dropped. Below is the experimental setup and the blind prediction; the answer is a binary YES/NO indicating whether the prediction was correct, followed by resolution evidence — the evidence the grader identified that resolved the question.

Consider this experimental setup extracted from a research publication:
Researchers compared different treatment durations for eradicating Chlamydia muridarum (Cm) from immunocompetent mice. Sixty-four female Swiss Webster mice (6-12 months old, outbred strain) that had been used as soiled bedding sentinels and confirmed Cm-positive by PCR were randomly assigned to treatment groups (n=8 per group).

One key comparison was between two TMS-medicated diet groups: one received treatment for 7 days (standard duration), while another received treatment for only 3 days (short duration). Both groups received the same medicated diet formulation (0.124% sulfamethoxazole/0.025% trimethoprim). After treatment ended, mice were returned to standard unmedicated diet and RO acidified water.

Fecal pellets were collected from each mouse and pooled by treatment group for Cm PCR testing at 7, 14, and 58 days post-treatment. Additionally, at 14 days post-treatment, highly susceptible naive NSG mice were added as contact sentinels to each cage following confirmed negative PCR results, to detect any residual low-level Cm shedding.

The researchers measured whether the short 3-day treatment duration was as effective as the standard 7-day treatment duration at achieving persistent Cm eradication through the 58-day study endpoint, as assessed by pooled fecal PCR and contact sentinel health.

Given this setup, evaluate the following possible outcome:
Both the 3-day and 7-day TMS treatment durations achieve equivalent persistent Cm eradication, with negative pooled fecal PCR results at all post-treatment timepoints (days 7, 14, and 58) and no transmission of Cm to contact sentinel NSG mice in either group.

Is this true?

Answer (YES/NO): NO